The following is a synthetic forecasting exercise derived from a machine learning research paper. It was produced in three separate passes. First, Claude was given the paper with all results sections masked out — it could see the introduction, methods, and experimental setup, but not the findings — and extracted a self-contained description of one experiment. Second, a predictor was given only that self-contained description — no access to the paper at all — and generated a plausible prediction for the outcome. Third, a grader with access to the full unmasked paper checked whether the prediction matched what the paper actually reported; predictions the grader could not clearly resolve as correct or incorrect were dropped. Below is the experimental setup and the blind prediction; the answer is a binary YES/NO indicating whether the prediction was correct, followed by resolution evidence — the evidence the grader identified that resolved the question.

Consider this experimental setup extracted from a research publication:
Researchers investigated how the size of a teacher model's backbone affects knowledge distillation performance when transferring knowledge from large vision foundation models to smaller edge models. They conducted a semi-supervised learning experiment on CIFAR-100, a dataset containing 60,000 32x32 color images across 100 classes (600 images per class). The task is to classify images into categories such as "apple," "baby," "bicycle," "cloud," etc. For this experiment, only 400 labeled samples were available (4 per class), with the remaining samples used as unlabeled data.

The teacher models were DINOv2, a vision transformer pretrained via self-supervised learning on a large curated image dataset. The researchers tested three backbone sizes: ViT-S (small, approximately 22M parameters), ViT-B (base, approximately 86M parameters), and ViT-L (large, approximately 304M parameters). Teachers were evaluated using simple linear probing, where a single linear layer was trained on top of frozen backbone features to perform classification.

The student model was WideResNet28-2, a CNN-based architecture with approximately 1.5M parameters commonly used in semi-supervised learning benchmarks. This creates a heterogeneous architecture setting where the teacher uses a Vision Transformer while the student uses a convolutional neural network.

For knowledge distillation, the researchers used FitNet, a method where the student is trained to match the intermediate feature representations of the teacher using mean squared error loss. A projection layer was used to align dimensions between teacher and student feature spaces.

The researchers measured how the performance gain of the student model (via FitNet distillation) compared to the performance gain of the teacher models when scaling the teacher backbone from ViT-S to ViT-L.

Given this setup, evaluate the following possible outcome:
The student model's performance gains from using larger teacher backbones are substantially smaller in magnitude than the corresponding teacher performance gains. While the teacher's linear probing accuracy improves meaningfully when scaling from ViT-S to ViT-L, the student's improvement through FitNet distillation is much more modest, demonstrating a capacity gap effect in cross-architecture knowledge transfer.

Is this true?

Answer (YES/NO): YES